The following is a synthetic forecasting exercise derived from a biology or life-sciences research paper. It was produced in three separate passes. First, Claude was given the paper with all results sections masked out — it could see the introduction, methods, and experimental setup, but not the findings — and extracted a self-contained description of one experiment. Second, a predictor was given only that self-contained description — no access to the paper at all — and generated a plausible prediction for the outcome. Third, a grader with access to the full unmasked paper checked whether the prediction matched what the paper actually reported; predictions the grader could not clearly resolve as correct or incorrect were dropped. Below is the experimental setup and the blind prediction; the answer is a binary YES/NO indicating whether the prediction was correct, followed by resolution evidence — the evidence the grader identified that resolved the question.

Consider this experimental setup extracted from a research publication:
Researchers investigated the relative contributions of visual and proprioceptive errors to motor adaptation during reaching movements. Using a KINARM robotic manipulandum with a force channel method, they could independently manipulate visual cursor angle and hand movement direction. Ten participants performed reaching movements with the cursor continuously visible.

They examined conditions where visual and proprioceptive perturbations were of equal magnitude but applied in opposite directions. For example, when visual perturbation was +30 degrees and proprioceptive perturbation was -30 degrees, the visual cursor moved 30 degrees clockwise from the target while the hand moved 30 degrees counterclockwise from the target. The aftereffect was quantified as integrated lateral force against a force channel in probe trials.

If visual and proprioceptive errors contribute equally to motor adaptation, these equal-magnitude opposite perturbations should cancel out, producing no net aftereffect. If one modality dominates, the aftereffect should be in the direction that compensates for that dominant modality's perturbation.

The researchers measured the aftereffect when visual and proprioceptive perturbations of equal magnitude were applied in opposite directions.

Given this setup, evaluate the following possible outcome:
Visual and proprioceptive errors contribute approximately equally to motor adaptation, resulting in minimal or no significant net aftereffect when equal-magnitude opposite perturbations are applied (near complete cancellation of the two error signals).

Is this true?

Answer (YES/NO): YES